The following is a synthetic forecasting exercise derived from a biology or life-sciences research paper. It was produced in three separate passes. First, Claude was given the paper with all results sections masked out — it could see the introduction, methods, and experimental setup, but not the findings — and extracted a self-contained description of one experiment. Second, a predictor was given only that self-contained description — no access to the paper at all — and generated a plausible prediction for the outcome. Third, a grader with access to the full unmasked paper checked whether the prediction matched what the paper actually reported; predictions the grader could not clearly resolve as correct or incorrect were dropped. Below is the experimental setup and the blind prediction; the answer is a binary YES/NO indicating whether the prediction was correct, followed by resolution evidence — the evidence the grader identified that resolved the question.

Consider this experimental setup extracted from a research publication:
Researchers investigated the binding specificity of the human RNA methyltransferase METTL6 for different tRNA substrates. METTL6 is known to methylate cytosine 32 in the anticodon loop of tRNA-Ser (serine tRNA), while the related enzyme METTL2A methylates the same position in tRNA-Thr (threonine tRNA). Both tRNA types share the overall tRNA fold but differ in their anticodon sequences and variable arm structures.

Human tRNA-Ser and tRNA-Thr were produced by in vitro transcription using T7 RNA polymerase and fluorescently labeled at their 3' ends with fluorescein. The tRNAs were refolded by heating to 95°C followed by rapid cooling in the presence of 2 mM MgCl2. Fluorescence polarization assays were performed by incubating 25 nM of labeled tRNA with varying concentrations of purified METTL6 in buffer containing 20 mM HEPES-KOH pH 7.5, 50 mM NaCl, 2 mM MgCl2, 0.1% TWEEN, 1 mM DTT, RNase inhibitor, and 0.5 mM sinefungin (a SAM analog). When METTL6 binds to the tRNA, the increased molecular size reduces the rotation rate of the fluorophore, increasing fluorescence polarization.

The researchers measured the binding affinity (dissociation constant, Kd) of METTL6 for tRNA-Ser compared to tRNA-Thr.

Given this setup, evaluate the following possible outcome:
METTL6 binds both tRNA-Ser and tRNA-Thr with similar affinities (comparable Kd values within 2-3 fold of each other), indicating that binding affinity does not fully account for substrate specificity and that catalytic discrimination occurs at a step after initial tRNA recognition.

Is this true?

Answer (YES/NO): NO